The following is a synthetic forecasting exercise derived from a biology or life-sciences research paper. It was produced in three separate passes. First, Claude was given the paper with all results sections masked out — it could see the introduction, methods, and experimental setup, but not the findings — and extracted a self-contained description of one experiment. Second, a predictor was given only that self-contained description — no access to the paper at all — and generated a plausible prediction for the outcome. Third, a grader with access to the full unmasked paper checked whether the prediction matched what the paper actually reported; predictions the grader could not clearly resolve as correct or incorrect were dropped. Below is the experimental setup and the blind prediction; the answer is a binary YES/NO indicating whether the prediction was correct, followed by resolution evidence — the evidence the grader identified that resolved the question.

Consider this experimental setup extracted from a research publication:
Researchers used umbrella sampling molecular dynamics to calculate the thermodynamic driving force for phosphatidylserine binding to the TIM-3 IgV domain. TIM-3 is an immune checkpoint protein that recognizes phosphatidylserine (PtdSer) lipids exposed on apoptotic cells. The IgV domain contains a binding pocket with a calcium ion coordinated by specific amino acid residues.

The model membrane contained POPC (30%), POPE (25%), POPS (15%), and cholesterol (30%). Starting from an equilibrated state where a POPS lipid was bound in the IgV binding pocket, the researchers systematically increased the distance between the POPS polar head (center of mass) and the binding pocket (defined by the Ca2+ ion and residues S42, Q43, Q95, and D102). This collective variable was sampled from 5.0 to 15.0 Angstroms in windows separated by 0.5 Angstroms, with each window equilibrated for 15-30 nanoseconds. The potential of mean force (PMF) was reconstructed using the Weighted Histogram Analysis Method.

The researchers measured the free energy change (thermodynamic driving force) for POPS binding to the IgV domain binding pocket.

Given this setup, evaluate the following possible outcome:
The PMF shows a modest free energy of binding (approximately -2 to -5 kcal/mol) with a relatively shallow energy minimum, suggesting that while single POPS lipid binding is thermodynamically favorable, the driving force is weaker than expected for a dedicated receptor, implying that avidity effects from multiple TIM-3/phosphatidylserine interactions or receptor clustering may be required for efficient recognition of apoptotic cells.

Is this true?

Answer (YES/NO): NO